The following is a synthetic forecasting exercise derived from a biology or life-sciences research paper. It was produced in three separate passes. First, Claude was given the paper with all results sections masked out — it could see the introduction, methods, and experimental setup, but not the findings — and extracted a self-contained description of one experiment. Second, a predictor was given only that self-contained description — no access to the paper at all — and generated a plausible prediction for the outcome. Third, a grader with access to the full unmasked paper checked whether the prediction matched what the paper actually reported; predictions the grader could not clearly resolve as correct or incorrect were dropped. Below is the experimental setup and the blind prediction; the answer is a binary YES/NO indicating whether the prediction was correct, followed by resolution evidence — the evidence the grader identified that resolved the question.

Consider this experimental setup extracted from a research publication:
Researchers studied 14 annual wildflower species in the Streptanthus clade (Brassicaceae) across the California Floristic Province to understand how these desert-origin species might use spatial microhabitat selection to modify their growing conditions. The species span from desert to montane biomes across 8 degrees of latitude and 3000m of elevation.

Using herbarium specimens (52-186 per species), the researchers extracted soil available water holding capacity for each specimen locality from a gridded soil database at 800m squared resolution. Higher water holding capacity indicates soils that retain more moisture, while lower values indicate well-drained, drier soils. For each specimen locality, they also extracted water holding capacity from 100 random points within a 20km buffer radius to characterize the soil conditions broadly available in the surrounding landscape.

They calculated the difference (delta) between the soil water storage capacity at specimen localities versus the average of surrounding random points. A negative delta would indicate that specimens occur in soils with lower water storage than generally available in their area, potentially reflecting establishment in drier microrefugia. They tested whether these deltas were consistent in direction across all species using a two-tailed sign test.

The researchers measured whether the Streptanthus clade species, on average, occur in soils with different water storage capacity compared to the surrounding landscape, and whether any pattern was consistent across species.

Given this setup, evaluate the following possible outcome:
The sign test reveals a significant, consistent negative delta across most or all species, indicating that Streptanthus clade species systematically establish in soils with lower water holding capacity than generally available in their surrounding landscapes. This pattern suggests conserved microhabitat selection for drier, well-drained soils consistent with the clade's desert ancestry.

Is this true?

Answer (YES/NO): YES